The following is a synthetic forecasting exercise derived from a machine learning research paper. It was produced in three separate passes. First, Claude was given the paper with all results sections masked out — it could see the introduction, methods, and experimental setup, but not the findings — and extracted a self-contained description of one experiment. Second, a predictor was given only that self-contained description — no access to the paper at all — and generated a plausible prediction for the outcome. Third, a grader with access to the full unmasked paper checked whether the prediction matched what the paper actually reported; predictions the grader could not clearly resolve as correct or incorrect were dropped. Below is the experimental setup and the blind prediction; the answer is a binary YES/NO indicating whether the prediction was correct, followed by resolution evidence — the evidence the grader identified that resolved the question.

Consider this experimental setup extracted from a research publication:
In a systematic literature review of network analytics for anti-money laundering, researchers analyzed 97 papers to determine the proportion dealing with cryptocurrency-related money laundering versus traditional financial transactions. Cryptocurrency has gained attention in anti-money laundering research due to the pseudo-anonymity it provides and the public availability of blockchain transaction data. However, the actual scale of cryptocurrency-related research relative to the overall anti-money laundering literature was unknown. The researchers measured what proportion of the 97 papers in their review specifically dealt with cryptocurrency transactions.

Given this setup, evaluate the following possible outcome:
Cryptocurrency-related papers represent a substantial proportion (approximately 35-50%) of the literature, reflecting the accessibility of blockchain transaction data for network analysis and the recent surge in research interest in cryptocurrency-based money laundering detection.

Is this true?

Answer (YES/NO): NO